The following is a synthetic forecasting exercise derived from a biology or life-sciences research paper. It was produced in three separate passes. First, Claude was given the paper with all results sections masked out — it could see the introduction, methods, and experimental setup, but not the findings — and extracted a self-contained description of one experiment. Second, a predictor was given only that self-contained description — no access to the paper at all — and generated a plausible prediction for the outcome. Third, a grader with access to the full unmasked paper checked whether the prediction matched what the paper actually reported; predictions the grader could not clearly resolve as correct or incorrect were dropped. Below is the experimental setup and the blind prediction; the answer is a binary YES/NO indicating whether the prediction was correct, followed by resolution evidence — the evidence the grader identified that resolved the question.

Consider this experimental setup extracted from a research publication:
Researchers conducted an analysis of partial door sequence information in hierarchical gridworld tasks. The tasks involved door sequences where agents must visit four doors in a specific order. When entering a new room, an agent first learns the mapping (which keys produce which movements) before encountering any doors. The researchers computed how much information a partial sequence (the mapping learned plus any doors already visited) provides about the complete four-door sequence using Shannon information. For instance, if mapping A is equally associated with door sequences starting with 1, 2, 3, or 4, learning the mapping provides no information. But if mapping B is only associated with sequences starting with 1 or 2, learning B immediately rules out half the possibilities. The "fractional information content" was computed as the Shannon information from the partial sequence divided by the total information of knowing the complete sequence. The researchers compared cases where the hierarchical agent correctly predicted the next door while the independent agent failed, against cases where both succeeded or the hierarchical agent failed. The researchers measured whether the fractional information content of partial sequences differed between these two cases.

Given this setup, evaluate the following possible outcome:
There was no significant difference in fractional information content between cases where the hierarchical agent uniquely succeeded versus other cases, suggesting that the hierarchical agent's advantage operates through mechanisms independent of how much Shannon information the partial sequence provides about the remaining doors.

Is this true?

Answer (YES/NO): NO